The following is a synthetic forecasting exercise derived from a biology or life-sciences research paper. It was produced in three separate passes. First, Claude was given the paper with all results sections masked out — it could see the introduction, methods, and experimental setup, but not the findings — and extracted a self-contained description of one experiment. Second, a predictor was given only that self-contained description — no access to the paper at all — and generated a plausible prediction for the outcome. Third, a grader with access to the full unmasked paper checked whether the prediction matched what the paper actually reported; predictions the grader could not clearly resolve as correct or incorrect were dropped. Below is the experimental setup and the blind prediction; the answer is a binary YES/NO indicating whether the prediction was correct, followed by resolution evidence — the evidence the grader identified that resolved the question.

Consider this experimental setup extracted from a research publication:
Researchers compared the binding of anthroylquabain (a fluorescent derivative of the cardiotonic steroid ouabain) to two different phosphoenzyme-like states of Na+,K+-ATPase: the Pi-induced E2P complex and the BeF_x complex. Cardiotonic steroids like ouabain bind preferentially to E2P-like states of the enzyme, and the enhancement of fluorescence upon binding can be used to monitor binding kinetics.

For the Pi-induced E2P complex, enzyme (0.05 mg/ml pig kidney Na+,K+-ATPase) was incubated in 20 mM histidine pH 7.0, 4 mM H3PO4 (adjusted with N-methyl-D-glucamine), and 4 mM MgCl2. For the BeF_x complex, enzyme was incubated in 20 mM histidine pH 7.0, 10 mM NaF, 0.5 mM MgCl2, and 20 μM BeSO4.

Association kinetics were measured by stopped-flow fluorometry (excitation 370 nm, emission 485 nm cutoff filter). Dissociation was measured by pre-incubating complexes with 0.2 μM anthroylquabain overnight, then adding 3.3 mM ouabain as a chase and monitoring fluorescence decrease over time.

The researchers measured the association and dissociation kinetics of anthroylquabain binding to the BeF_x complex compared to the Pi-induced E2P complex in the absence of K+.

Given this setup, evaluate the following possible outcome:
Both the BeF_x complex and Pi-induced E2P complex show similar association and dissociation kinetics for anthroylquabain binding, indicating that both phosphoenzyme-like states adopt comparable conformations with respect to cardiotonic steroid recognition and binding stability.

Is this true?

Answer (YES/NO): YES